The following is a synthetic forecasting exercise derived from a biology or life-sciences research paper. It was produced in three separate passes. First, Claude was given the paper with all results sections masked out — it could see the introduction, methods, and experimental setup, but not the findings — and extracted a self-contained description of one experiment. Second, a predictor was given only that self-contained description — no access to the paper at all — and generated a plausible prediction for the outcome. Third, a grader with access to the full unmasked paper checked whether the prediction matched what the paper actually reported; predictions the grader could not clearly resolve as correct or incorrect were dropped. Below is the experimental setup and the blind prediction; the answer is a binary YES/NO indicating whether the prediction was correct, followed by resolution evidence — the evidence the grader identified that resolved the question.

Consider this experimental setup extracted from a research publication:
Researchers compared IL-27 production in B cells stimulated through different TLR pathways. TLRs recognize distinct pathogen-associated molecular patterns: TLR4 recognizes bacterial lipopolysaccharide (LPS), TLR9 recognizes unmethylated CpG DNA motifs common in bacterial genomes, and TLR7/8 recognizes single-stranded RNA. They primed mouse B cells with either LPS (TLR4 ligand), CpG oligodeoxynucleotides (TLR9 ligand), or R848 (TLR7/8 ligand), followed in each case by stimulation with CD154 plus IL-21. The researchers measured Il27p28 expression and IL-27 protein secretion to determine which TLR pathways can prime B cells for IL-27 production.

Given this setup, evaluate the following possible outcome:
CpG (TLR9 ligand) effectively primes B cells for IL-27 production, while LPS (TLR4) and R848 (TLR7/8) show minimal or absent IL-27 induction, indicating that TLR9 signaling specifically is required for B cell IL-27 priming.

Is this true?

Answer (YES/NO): NO